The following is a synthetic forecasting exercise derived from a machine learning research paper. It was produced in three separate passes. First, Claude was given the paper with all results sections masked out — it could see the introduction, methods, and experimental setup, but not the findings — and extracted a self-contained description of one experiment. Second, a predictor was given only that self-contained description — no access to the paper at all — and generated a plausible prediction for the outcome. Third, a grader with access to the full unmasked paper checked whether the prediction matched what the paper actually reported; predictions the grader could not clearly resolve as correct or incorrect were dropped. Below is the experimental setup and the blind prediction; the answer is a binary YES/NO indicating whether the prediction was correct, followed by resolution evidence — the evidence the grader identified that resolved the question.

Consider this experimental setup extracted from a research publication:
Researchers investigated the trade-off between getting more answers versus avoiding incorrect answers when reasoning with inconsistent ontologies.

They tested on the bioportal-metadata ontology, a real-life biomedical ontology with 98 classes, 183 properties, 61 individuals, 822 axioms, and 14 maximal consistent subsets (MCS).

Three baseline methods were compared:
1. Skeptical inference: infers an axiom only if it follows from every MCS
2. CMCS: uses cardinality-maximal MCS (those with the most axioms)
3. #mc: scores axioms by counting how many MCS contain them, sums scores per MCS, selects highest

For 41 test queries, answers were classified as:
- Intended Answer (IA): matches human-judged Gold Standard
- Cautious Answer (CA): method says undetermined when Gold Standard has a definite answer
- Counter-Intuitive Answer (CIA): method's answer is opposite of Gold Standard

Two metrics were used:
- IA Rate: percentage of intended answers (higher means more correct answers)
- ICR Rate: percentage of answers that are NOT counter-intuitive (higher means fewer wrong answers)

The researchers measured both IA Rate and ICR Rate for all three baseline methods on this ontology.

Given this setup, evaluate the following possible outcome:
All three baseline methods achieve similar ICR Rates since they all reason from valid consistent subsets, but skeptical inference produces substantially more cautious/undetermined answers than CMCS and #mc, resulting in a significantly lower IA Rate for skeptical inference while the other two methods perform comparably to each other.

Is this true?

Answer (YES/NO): NO